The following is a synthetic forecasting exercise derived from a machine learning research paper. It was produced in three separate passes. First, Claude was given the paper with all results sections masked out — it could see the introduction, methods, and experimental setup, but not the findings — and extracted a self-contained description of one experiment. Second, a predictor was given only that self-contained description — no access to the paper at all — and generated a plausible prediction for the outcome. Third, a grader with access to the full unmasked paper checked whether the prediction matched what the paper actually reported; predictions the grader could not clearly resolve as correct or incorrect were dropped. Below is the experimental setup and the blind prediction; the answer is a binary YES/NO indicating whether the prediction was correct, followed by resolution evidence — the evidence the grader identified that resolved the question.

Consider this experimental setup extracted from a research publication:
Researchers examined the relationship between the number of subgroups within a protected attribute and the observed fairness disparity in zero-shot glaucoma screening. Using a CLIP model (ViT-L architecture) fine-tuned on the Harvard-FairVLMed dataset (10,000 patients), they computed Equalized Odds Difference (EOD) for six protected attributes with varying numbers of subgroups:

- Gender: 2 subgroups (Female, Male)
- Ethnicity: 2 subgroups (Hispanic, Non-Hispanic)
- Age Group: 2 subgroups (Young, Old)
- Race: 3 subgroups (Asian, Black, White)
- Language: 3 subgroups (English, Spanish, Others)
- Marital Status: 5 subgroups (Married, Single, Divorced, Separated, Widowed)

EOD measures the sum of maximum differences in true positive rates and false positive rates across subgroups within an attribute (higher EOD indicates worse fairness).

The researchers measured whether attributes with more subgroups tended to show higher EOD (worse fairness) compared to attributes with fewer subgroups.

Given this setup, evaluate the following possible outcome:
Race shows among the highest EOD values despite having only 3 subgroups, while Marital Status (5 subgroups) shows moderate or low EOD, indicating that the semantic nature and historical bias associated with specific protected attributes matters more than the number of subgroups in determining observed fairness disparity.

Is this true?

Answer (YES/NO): NO